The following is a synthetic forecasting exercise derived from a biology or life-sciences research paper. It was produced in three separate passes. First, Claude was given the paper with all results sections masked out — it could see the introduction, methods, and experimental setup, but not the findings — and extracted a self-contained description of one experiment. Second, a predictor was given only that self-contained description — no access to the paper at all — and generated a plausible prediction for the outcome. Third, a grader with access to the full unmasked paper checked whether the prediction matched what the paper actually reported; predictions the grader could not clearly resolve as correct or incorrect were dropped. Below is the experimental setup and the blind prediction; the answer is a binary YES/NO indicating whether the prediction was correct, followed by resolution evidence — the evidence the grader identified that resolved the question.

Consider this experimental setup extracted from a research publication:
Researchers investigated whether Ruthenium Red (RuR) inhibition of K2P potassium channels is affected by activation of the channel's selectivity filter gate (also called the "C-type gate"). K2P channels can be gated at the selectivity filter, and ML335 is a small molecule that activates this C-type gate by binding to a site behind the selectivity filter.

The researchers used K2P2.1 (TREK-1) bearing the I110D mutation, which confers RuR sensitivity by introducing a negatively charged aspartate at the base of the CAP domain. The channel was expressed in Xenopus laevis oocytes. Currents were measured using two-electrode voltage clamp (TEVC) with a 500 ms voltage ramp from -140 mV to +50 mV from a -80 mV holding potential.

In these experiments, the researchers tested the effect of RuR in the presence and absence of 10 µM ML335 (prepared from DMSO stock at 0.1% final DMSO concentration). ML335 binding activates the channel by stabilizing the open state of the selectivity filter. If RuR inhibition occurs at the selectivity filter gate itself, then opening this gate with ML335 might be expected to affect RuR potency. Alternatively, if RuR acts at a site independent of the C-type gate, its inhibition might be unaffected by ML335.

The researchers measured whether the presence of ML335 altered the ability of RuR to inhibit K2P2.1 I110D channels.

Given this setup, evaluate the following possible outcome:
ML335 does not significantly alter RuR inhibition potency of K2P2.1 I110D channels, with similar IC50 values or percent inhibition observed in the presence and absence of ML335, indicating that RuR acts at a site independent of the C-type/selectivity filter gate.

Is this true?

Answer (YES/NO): YES